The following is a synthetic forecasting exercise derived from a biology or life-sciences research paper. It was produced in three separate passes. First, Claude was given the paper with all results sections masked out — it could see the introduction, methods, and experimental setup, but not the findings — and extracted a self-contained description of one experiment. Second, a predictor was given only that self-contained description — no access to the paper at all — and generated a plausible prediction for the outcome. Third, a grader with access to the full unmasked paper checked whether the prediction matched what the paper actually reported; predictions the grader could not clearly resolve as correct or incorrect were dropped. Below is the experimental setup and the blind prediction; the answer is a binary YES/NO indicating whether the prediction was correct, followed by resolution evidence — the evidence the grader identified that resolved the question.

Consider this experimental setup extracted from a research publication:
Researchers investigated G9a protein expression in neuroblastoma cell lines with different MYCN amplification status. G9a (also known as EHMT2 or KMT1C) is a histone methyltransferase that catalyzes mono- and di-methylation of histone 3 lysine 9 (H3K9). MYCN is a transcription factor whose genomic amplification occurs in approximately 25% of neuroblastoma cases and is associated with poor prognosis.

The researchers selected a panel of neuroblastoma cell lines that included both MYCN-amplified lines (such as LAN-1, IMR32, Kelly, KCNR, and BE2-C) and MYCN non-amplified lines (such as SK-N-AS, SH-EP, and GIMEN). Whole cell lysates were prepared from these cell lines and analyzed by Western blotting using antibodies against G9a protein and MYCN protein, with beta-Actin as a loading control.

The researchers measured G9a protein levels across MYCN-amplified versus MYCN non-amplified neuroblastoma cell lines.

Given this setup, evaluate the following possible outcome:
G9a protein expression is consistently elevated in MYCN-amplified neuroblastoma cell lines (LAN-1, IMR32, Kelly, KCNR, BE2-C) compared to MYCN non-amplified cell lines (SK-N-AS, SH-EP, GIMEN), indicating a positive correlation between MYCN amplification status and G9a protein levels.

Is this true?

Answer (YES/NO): YES